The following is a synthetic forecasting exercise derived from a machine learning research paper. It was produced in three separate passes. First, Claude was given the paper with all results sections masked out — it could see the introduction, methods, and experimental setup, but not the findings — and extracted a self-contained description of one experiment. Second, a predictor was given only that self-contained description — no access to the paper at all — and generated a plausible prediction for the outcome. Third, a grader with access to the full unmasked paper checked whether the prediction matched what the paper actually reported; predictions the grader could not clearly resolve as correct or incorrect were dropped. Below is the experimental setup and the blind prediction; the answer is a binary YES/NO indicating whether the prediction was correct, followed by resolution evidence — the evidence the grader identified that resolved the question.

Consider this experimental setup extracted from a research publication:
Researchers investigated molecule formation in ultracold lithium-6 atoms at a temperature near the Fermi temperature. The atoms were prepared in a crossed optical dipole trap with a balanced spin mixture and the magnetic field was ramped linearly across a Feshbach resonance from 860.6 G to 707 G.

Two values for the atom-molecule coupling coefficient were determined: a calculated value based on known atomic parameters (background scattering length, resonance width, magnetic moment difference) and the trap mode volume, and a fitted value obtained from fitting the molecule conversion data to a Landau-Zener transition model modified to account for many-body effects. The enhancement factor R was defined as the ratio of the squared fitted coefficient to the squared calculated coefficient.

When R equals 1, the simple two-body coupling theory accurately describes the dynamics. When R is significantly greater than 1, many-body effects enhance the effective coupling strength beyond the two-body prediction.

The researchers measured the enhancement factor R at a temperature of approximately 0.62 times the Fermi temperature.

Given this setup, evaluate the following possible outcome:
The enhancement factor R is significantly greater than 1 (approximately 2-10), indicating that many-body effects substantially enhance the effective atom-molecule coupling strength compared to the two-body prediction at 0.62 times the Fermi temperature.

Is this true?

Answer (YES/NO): NO